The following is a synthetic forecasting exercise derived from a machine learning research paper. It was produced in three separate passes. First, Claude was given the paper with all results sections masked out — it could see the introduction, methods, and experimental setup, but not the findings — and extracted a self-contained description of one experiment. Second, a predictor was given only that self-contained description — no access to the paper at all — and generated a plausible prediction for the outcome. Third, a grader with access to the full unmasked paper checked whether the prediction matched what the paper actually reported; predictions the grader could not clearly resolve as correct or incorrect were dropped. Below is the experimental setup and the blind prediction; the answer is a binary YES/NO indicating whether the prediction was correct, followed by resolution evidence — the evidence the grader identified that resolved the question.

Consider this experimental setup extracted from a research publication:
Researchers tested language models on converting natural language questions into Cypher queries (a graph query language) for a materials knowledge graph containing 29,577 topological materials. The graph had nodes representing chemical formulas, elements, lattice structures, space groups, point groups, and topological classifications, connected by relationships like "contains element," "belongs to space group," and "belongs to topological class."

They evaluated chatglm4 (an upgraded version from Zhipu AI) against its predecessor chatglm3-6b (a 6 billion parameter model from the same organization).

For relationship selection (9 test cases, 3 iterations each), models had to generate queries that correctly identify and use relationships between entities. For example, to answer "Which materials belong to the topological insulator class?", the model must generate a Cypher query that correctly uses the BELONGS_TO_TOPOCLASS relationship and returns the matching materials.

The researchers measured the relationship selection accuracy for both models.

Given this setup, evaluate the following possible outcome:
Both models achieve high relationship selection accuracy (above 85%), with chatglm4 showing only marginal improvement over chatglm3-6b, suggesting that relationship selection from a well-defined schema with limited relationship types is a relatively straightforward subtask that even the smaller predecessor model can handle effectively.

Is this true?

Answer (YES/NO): NO